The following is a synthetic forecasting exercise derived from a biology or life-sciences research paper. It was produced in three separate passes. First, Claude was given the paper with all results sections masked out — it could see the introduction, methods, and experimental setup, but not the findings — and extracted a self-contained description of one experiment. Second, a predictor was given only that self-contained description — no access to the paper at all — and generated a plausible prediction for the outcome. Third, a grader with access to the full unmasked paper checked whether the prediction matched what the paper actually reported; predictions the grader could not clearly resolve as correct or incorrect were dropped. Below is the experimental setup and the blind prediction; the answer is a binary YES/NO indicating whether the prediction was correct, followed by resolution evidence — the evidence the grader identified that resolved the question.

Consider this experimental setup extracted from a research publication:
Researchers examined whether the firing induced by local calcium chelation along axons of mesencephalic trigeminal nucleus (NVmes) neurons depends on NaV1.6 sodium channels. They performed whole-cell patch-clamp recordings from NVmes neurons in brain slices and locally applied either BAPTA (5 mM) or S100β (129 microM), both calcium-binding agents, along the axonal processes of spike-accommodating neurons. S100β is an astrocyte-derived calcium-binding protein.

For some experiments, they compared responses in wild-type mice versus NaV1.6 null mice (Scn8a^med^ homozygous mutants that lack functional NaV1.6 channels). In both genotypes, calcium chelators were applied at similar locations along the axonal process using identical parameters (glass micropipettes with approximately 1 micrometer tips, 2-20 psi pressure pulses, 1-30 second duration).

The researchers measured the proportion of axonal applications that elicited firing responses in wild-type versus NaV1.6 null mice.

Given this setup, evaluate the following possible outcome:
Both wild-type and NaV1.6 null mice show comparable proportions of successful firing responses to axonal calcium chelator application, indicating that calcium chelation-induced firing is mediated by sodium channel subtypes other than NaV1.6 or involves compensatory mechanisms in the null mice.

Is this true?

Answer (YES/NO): NO